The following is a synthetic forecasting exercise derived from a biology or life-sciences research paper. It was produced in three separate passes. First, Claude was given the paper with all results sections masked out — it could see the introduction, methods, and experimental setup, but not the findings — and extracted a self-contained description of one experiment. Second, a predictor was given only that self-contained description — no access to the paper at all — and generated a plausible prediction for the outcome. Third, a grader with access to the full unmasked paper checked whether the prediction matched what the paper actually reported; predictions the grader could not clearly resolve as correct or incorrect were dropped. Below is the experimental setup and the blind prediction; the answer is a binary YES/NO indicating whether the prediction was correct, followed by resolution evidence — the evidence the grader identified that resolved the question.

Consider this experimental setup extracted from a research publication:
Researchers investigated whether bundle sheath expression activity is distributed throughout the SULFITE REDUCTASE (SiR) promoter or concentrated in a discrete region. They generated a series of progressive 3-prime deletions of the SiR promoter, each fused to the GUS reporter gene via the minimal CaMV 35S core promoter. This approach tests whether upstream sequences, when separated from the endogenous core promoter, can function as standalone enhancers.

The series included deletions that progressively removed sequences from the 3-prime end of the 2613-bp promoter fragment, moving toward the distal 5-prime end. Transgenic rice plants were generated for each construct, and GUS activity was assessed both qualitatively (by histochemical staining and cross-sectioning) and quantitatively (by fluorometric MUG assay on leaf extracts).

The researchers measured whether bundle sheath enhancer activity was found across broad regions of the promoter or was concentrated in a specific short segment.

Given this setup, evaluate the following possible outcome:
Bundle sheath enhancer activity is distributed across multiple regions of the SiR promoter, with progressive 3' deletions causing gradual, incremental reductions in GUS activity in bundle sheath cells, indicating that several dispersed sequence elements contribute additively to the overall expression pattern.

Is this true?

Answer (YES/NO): NO